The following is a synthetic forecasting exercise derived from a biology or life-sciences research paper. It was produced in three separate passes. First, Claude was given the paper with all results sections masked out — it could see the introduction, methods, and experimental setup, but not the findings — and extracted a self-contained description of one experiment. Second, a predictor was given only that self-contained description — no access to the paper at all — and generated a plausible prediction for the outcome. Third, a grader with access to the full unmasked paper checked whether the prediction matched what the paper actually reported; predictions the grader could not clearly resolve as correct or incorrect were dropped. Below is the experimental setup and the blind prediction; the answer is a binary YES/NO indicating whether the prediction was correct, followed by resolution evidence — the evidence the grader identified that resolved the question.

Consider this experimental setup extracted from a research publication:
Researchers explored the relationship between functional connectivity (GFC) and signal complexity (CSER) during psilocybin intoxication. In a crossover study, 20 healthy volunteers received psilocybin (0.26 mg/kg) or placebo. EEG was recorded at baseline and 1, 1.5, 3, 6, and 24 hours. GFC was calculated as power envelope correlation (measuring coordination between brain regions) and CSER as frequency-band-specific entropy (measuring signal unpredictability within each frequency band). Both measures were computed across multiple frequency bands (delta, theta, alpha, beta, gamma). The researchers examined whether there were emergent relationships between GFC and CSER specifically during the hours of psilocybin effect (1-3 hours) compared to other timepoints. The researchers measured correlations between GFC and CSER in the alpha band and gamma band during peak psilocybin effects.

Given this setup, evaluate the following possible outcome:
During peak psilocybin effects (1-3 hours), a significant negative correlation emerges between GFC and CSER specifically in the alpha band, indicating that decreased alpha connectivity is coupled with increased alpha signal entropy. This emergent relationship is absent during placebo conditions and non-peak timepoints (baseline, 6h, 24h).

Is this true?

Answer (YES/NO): NO